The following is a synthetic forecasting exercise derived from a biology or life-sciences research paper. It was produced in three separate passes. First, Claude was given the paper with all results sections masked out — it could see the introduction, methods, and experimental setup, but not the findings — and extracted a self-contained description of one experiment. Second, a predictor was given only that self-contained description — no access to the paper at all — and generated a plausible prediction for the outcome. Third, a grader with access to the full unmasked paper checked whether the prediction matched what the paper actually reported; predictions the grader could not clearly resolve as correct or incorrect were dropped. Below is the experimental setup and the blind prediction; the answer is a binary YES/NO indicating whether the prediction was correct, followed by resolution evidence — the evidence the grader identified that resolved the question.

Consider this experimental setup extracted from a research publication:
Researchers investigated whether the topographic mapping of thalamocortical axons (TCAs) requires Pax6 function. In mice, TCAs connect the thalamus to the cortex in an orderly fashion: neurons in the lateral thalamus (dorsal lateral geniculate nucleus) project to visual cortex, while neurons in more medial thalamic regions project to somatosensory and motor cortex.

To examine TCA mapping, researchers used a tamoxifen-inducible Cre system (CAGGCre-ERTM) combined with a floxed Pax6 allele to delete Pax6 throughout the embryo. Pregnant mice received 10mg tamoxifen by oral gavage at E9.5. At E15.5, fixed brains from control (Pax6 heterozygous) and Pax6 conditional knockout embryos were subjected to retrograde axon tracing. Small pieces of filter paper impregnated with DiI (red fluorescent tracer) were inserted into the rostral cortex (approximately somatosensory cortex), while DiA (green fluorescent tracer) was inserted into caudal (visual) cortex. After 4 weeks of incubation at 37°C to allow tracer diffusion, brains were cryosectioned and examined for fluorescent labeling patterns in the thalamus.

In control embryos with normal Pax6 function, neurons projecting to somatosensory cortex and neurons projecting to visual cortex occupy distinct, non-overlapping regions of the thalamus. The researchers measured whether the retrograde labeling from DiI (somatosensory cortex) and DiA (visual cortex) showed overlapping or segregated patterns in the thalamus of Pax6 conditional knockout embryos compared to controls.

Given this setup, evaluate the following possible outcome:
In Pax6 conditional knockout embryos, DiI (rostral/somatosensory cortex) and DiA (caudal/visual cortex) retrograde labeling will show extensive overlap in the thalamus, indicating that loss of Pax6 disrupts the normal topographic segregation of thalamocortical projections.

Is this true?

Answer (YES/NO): YES